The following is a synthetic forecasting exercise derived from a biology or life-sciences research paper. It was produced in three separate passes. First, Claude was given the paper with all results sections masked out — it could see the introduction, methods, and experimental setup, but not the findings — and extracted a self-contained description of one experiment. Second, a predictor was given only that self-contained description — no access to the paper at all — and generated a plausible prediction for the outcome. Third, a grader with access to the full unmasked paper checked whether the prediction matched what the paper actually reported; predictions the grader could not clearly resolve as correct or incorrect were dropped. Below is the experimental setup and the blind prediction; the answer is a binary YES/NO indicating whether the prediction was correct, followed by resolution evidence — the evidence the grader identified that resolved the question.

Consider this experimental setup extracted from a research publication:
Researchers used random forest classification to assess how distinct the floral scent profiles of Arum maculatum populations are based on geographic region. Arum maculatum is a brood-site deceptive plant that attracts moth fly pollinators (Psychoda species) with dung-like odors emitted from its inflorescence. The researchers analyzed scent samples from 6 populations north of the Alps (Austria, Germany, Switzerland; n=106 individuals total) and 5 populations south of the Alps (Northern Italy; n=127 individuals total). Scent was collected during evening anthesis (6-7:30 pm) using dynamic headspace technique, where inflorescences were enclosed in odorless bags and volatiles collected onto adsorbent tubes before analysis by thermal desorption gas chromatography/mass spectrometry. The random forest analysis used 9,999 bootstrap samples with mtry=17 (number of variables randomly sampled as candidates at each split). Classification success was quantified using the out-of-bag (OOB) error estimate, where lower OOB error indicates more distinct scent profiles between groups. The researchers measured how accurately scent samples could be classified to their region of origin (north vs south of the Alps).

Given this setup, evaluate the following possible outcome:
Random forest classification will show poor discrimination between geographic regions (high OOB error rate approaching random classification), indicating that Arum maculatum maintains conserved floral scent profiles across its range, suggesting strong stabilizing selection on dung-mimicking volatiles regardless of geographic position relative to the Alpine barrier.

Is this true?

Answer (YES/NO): NO